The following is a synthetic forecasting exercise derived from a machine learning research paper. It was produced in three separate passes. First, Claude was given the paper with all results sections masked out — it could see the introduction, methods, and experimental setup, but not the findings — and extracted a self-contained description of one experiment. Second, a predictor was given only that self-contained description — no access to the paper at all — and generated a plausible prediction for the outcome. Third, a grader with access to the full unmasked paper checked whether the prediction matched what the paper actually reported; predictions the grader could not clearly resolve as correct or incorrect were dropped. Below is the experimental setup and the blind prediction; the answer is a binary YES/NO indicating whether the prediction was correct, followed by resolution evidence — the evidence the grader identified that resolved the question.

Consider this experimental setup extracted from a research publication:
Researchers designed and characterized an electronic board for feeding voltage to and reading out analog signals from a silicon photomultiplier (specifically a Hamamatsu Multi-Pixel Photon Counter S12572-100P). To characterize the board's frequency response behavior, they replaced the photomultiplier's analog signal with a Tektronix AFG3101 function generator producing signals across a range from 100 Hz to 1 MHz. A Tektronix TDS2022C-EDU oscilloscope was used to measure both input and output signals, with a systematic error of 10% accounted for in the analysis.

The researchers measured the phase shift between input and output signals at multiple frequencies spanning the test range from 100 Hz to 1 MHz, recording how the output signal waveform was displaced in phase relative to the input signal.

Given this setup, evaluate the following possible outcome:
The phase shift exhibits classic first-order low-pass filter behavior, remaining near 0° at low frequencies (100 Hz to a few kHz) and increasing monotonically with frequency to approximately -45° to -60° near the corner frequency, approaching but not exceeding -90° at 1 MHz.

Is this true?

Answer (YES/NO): NO